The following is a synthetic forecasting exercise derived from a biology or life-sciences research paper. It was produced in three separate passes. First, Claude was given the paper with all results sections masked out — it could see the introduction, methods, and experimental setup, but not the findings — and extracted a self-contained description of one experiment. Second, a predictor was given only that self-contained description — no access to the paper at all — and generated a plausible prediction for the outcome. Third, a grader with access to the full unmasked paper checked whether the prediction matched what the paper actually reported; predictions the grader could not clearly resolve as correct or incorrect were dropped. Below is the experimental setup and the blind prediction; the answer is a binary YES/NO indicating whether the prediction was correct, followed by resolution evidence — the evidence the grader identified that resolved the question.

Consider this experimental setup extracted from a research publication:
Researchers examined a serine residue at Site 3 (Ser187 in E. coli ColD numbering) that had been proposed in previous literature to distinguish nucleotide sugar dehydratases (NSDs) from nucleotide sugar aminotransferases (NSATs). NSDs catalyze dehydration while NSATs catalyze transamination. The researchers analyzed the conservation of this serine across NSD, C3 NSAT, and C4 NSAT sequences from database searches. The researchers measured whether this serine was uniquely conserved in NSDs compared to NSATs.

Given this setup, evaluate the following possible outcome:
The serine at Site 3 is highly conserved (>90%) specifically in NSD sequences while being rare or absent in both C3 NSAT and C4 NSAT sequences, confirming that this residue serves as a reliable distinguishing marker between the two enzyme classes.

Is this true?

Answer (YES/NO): NO